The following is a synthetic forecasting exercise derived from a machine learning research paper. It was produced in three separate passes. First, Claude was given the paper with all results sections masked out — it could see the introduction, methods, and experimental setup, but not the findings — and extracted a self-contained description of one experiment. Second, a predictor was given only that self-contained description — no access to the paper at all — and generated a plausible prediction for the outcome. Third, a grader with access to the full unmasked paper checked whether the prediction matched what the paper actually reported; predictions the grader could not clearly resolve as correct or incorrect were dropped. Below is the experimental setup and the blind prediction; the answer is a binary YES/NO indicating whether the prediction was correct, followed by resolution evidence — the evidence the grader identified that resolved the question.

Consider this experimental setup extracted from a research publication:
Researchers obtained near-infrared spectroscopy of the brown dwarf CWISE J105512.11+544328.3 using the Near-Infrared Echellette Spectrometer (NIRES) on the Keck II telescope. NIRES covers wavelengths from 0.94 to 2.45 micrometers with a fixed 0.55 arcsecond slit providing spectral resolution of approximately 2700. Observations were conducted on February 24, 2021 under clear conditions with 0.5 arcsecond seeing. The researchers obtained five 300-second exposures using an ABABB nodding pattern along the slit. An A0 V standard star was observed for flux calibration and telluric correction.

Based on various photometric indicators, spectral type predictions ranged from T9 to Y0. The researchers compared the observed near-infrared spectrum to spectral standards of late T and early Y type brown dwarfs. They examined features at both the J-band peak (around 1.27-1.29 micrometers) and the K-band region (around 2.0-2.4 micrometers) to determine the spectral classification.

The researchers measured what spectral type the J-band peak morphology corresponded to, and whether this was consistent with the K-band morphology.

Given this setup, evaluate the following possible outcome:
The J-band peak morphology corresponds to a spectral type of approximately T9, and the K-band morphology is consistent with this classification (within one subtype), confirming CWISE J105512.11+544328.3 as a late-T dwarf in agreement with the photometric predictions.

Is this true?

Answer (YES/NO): NO